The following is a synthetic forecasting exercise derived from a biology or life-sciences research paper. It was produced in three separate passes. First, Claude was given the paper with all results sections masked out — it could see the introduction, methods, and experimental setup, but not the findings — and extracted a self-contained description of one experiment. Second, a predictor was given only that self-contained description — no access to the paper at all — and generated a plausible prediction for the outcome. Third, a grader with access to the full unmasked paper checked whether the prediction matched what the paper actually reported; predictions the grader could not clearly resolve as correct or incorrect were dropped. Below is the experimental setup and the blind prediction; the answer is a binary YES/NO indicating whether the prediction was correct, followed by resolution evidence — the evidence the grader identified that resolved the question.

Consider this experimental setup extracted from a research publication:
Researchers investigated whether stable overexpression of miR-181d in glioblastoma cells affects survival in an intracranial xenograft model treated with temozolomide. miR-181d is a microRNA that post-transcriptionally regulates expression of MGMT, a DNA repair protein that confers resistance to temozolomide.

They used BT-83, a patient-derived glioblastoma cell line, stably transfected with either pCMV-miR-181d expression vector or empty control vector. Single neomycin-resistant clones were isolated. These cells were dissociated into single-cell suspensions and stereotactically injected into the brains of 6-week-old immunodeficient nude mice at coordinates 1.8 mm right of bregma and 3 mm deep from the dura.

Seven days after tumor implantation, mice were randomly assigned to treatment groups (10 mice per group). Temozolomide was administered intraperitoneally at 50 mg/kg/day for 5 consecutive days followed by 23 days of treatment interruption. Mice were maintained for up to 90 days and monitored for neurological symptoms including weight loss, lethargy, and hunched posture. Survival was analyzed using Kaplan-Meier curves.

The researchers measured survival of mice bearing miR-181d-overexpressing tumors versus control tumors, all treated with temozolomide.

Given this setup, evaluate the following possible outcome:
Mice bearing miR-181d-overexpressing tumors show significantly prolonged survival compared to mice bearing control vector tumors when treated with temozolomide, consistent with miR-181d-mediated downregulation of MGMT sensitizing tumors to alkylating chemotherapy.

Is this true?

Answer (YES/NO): YES